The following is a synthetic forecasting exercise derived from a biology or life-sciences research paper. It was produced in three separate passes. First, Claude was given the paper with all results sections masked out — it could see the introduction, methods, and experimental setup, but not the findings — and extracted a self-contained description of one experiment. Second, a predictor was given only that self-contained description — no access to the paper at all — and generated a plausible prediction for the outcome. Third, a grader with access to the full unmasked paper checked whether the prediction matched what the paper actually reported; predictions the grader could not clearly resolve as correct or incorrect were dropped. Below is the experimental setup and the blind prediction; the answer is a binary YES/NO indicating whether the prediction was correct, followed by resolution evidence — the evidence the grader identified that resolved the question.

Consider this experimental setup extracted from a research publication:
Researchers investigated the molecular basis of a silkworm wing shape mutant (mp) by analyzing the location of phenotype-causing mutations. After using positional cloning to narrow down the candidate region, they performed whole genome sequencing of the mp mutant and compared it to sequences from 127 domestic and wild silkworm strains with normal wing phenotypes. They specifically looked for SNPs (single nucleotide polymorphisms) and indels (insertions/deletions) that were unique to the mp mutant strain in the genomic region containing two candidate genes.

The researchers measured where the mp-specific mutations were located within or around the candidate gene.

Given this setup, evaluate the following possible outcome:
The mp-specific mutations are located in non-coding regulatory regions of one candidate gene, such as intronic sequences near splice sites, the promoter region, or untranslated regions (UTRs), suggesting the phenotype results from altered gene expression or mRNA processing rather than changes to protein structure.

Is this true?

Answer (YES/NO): YES